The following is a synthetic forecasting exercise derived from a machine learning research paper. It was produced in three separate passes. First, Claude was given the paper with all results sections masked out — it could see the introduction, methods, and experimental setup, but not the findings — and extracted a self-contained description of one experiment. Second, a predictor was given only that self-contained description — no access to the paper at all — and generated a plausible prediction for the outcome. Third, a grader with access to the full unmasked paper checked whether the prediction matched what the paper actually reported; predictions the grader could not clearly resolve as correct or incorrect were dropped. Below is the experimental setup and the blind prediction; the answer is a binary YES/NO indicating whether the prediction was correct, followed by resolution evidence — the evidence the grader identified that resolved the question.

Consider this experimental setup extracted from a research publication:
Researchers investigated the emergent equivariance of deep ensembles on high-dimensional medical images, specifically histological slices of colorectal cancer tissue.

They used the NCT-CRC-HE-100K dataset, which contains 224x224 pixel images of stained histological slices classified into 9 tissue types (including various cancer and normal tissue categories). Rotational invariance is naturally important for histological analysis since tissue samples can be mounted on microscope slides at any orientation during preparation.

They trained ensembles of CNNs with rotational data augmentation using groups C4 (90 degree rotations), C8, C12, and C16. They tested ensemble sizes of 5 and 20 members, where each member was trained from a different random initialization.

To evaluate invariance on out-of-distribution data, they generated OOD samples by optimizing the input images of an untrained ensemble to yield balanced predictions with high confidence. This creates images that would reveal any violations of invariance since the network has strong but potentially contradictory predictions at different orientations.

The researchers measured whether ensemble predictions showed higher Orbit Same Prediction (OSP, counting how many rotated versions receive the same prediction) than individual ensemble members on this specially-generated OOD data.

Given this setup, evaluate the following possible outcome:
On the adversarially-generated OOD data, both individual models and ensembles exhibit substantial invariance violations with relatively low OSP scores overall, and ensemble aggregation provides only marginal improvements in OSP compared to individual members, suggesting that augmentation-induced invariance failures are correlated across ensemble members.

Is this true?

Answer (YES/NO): NO